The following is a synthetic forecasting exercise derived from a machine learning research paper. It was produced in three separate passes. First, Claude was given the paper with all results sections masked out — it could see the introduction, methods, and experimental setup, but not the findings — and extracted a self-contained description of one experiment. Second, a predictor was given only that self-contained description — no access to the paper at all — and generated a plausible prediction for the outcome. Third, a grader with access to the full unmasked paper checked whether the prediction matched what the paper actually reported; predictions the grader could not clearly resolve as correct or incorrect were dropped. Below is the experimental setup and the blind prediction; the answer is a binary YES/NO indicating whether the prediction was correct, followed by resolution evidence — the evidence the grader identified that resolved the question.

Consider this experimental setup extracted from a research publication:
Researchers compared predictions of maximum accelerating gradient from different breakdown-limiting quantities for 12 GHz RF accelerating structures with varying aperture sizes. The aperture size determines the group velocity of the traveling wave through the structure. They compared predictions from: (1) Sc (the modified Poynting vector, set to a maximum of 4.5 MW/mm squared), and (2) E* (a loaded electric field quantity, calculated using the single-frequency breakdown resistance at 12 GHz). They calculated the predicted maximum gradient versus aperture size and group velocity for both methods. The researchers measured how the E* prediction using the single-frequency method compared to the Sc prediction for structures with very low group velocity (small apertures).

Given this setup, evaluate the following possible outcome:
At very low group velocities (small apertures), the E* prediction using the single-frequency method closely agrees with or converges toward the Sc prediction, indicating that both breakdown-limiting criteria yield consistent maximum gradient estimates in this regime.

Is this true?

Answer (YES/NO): NO